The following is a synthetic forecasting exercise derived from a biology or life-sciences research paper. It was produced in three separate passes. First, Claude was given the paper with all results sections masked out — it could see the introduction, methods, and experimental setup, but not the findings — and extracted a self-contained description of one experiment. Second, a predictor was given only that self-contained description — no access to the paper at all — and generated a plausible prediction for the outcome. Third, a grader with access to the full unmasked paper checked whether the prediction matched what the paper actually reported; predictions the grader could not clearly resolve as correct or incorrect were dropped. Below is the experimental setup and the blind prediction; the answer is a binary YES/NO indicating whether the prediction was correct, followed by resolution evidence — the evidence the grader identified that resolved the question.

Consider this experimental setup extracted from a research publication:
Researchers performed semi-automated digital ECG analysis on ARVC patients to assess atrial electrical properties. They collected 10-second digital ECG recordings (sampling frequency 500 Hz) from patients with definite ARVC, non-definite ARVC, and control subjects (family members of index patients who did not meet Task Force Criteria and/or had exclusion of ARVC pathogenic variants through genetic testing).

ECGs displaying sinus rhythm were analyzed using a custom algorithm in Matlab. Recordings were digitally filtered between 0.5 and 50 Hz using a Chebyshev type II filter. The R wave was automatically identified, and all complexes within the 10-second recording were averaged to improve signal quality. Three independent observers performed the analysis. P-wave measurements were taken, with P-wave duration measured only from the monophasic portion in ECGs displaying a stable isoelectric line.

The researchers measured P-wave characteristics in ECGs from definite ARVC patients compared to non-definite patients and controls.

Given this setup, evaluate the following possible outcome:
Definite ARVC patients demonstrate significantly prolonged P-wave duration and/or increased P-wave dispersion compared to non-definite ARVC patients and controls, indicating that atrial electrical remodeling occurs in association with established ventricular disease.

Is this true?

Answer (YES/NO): YES